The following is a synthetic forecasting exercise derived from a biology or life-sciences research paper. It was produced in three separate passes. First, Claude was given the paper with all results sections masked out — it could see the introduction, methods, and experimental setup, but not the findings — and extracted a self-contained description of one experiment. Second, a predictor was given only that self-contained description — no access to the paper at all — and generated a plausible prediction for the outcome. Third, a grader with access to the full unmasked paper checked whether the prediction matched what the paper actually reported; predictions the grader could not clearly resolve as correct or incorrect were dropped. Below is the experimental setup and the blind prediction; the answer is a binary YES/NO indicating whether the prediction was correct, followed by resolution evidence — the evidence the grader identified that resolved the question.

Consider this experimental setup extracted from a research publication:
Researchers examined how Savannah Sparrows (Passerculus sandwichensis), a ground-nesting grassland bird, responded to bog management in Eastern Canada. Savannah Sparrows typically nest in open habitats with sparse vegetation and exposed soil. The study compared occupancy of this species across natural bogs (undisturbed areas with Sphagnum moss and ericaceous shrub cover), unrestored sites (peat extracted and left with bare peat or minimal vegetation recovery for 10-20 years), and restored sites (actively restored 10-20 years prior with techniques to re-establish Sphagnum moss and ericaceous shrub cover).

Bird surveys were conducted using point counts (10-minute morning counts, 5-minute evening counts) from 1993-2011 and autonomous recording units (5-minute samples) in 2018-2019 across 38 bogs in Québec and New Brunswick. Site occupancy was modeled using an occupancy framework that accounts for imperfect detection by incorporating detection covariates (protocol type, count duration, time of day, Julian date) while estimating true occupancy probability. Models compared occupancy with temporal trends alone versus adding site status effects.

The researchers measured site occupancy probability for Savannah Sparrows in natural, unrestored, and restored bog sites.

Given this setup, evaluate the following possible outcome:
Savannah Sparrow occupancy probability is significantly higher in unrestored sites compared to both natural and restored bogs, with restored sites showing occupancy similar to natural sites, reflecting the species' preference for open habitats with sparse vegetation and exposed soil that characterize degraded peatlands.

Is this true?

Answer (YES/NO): NO